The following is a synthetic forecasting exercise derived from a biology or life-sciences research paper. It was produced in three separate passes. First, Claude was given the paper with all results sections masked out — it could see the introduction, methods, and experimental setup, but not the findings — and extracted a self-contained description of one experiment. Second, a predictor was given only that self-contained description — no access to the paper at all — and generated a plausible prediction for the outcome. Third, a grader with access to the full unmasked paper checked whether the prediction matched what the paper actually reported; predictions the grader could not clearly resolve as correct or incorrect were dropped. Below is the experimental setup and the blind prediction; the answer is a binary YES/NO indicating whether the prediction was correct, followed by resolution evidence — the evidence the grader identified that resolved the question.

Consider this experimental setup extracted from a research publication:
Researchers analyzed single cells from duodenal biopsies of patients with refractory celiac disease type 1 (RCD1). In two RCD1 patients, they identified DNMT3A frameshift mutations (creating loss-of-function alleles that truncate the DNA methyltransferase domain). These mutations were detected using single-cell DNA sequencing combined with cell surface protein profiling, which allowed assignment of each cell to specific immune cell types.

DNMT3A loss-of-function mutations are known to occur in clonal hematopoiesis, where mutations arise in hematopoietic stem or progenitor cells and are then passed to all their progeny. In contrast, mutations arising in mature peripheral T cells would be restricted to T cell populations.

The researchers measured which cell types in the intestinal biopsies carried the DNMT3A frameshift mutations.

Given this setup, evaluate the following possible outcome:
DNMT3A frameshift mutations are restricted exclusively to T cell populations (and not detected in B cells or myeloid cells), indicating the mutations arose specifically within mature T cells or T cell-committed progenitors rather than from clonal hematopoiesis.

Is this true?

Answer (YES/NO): NO